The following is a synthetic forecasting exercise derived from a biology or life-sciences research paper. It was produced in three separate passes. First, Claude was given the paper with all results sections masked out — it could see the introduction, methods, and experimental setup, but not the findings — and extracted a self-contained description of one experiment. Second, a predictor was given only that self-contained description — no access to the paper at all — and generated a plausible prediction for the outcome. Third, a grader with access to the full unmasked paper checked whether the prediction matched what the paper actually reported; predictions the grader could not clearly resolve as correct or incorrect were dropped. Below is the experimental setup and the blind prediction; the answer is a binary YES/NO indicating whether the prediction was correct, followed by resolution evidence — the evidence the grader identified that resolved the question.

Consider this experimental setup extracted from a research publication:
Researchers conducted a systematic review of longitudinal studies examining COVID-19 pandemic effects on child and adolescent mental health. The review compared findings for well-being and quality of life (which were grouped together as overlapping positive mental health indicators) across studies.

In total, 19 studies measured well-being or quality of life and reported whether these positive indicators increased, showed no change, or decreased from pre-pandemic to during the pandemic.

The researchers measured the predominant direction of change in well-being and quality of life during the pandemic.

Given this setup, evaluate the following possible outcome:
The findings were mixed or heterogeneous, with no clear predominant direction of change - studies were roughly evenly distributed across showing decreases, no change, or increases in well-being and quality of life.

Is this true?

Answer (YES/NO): NO